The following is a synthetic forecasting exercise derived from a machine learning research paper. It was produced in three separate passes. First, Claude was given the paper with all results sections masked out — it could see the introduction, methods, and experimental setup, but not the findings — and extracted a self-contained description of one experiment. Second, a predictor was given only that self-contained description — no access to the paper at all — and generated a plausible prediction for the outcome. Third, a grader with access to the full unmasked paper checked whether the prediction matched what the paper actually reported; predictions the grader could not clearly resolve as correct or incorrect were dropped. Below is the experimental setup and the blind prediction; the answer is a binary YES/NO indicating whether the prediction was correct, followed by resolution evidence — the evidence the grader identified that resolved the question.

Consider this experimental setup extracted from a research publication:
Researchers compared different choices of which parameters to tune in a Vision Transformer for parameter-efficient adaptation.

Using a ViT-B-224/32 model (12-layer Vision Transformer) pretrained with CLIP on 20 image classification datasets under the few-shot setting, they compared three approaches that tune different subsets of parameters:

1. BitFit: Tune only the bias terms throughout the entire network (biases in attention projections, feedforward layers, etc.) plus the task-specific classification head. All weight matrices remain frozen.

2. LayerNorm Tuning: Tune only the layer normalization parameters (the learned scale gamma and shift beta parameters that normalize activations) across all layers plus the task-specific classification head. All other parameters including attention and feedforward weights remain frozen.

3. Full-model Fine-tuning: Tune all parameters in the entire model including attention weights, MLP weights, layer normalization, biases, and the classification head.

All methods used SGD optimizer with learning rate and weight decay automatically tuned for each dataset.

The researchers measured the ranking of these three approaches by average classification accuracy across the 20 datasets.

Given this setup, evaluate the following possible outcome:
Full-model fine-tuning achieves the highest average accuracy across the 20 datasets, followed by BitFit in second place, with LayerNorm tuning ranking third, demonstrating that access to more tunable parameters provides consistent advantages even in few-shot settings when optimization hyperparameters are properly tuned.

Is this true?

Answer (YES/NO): YES